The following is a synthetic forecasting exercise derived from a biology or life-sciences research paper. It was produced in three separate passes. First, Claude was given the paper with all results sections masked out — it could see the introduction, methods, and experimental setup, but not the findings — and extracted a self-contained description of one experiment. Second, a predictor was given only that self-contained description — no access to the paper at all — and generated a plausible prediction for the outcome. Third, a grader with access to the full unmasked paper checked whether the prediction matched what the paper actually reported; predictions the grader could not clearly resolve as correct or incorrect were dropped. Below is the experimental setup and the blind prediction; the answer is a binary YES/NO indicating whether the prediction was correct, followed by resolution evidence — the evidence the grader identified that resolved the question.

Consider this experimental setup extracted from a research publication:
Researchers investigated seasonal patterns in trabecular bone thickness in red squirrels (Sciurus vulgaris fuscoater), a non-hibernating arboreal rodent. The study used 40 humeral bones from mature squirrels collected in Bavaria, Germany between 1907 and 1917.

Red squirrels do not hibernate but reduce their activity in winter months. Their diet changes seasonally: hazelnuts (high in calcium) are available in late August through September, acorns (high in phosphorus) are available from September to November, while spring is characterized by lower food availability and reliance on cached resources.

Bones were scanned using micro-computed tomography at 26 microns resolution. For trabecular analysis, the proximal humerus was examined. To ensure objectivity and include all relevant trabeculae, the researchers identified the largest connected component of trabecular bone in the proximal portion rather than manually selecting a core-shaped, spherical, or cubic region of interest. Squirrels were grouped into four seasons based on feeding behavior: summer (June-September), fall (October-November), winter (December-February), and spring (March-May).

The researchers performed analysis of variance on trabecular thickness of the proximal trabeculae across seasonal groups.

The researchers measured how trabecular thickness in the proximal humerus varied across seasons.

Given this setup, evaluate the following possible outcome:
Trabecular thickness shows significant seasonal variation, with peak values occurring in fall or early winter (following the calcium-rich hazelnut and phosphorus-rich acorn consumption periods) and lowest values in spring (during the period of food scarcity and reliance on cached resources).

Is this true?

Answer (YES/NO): YES